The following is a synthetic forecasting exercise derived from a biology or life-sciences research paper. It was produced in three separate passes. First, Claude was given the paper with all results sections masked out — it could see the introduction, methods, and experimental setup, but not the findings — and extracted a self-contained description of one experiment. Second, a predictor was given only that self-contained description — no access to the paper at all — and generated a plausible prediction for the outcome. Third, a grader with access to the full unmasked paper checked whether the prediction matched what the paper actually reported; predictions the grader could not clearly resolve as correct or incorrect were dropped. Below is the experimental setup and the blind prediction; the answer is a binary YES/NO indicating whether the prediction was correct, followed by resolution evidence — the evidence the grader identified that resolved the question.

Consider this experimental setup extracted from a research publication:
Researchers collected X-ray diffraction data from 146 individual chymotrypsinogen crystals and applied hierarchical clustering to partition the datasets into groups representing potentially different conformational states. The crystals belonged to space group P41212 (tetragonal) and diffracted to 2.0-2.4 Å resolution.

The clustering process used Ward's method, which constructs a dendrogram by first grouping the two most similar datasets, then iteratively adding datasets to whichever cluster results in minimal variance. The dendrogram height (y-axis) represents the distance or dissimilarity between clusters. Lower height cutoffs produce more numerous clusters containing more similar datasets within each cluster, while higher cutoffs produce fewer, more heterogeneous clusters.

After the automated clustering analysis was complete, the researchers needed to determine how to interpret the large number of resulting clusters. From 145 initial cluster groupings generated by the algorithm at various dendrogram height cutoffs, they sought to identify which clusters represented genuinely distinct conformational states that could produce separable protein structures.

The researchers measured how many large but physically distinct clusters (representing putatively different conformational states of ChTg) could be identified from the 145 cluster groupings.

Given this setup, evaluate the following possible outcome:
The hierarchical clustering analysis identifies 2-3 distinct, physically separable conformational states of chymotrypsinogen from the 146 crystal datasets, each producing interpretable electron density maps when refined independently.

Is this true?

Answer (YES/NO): NO